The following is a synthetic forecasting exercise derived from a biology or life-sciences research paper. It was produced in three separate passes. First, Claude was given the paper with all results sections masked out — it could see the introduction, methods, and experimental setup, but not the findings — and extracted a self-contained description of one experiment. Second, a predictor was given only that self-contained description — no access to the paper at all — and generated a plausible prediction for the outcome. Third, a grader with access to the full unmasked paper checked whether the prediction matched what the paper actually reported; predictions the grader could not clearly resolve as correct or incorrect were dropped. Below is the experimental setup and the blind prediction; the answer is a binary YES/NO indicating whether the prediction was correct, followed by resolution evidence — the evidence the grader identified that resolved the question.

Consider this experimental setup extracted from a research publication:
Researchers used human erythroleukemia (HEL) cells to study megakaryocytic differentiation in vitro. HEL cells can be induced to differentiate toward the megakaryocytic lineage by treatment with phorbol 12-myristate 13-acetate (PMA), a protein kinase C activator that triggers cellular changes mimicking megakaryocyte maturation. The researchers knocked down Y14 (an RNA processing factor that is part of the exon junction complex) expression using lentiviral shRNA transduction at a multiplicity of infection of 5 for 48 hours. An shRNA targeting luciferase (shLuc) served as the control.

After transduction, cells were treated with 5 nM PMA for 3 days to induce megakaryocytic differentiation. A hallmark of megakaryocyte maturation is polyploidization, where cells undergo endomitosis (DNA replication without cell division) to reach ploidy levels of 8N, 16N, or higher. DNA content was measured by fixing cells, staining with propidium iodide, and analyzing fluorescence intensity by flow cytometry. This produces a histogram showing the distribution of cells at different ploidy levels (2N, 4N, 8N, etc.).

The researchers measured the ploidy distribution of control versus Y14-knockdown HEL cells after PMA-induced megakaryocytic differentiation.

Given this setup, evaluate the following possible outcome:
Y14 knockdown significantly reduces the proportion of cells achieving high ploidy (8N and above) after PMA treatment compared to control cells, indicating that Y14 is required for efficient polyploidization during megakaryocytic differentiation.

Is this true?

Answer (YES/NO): YES